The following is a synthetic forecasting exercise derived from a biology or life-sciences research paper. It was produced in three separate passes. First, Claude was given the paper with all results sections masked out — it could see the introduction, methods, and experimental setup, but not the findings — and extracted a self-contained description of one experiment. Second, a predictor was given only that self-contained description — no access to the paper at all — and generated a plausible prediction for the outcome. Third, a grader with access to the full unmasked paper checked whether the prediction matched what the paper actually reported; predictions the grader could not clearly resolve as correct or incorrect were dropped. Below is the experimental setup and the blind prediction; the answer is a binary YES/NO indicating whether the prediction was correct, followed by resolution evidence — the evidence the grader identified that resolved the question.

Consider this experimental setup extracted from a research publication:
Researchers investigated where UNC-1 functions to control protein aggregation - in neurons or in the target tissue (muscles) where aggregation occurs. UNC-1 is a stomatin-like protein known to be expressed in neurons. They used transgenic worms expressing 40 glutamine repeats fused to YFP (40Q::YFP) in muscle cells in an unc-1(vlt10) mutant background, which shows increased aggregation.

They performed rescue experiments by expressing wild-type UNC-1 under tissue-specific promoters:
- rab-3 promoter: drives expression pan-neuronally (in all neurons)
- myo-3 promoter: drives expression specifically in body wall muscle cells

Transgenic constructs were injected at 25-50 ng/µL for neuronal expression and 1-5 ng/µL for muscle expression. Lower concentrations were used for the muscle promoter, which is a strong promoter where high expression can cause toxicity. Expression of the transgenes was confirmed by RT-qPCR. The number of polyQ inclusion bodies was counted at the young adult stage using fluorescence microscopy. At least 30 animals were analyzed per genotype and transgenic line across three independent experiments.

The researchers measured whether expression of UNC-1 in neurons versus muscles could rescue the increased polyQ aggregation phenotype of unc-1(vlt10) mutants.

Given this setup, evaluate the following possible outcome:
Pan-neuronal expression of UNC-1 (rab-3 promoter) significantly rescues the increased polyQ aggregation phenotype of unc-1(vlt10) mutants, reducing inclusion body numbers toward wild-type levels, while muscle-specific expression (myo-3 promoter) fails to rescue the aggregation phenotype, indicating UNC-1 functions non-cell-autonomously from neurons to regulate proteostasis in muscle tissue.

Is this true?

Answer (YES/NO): YES